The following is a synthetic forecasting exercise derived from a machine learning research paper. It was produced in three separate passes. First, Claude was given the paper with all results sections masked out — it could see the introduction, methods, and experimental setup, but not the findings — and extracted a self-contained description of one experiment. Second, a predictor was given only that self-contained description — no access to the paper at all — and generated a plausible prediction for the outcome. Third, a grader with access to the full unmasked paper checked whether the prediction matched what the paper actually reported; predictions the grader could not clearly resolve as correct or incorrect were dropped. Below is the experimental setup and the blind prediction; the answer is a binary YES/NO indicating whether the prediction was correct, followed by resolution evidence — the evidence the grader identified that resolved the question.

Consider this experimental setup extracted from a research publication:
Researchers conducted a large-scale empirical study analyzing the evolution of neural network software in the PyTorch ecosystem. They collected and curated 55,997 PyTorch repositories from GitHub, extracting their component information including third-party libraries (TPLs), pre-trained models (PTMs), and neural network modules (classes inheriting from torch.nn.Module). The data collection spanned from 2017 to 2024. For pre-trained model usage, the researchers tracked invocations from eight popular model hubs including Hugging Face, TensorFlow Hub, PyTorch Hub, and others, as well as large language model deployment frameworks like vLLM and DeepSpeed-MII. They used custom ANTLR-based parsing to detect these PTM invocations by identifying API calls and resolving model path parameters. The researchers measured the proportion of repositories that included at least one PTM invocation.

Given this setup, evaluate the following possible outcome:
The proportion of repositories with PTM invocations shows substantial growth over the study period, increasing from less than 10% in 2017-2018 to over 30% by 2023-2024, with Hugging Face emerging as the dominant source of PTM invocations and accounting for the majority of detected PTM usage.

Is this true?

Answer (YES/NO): NO